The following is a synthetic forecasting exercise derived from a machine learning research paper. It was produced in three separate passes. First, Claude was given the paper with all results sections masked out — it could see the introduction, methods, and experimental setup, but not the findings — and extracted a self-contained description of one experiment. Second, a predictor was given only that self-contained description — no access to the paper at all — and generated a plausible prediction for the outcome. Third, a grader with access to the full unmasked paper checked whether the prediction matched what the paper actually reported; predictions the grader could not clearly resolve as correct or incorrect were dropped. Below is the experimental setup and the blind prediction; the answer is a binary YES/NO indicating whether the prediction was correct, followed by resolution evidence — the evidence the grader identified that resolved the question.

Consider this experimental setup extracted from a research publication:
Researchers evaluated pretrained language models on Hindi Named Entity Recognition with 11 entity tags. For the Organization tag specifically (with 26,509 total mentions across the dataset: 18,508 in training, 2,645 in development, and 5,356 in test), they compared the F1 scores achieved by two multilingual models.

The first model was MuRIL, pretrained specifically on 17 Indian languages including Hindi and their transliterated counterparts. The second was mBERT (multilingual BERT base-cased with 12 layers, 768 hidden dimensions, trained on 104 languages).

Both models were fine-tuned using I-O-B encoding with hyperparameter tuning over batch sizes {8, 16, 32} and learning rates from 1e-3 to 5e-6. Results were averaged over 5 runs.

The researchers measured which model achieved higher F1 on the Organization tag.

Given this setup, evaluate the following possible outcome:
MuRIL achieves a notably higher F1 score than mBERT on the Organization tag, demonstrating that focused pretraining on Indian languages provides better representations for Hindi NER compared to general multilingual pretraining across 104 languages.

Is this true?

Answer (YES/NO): YES